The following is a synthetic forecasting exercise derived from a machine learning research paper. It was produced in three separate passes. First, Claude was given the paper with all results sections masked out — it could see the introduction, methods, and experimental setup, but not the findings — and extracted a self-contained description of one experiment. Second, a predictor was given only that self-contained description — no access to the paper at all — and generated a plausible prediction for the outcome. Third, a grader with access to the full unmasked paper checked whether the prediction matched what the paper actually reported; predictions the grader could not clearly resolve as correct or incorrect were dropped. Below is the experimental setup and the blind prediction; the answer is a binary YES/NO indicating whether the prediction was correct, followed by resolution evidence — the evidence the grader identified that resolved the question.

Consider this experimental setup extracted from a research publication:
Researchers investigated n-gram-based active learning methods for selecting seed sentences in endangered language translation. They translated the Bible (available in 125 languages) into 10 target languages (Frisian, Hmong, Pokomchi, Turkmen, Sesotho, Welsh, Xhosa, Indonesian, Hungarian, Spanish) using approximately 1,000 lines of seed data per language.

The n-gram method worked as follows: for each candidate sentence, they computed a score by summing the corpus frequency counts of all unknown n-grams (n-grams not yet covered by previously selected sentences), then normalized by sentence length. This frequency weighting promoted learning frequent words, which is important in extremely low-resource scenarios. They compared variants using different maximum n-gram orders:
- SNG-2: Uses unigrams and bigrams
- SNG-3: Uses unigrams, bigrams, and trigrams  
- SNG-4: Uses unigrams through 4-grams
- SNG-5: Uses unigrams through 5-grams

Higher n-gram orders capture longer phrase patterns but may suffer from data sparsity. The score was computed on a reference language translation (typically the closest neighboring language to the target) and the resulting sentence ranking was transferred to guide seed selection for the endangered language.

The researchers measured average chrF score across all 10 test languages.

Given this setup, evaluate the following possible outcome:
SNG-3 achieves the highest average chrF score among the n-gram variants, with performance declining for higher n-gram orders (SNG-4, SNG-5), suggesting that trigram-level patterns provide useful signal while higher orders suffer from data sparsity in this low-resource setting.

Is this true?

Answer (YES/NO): NO